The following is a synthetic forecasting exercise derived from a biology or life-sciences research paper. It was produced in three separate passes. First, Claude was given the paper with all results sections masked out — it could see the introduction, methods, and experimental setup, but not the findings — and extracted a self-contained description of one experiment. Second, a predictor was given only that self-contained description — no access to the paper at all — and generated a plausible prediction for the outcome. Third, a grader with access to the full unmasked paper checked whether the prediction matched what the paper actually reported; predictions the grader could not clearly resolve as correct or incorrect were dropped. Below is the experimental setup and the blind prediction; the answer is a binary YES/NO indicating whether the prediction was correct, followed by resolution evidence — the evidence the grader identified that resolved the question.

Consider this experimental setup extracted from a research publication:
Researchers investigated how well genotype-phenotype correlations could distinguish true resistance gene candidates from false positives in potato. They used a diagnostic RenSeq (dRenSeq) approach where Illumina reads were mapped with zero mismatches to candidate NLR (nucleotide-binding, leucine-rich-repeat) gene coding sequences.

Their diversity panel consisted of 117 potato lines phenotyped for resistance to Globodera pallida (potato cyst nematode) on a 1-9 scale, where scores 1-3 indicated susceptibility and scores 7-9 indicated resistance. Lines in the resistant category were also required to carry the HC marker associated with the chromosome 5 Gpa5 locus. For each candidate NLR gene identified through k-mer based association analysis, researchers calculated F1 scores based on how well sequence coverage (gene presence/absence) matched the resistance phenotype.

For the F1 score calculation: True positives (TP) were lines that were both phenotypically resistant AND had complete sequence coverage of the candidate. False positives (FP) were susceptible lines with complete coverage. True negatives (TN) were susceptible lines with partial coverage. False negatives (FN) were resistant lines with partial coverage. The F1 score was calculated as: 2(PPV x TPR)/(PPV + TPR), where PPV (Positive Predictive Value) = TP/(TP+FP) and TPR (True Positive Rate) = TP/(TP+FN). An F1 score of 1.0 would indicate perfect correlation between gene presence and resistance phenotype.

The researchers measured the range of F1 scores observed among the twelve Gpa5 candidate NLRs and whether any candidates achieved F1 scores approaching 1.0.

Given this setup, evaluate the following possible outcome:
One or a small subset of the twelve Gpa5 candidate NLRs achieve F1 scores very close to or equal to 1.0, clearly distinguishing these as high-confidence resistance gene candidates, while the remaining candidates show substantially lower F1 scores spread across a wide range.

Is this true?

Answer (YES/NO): NO